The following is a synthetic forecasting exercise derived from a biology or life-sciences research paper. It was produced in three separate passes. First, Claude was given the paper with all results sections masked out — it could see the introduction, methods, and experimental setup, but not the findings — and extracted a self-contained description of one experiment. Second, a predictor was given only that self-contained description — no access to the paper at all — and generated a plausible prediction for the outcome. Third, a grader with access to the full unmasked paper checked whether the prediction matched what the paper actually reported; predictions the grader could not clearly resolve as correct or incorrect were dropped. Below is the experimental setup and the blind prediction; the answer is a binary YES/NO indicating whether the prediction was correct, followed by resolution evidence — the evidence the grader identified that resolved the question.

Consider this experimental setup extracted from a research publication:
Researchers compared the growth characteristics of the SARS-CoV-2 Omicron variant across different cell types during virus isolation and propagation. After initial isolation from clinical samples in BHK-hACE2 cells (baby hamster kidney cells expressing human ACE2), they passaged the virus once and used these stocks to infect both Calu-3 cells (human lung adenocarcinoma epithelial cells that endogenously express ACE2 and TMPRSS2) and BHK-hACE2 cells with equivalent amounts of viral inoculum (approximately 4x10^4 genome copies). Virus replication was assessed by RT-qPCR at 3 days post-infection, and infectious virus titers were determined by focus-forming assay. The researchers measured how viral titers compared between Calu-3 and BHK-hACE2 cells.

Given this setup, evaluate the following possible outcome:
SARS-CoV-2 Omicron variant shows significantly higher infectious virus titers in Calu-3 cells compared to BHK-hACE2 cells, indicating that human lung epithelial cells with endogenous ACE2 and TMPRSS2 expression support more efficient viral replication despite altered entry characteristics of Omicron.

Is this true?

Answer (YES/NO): YES